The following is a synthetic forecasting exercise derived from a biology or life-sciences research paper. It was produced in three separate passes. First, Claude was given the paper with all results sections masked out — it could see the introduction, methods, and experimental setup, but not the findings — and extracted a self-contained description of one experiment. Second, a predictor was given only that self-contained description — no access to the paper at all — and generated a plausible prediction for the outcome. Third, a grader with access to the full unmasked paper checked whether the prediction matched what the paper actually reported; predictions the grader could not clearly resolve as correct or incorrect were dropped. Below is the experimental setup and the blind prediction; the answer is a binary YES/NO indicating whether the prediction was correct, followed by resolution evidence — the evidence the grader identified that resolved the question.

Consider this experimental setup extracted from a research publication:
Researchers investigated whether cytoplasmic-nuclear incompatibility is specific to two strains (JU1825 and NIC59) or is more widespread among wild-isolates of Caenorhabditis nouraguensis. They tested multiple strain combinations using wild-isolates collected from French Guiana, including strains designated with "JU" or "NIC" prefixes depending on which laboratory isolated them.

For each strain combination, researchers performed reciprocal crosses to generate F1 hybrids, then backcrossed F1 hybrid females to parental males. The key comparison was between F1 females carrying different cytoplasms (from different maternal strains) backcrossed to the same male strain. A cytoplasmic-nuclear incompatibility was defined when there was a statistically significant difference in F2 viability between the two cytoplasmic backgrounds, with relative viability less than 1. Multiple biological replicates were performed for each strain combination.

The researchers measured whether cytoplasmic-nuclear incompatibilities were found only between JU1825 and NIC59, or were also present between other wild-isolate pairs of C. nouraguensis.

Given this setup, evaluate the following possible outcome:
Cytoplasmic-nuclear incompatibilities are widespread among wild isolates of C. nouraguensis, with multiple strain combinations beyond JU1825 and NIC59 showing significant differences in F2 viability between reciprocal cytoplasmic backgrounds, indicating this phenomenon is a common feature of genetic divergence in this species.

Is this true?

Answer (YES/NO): YES